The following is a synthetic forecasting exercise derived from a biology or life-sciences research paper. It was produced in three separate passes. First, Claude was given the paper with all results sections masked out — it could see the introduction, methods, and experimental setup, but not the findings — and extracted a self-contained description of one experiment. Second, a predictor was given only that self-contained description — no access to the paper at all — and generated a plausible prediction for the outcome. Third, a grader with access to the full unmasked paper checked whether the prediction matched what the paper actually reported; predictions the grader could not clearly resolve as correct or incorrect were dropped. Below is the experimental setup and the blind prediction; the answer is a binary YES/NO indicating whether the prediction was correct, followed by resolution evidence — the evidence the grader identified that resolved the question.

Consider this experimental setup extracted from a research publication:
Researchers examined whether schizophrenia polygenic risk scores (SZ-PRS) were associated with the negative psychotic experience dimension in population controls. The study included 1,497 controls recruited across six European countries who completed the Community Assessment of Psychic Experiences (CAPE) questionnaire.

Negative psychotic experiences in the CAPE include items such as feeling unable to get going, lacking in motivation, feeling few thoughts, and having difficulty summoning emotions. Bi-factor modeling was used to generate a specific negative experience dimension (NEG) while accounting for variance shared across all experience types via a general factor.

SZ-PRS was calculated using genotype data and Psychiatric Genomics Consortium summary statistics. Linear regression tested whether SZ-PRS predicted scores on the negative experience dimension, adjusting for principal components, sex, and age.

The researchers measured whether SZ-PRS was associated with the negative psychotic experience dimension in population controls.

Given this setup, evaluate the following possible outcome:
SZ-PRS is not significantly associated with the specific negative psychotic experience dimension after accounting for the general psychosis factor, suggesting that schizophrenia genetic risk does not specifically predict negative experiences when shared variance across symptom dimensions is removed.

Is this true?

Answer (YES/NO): NO